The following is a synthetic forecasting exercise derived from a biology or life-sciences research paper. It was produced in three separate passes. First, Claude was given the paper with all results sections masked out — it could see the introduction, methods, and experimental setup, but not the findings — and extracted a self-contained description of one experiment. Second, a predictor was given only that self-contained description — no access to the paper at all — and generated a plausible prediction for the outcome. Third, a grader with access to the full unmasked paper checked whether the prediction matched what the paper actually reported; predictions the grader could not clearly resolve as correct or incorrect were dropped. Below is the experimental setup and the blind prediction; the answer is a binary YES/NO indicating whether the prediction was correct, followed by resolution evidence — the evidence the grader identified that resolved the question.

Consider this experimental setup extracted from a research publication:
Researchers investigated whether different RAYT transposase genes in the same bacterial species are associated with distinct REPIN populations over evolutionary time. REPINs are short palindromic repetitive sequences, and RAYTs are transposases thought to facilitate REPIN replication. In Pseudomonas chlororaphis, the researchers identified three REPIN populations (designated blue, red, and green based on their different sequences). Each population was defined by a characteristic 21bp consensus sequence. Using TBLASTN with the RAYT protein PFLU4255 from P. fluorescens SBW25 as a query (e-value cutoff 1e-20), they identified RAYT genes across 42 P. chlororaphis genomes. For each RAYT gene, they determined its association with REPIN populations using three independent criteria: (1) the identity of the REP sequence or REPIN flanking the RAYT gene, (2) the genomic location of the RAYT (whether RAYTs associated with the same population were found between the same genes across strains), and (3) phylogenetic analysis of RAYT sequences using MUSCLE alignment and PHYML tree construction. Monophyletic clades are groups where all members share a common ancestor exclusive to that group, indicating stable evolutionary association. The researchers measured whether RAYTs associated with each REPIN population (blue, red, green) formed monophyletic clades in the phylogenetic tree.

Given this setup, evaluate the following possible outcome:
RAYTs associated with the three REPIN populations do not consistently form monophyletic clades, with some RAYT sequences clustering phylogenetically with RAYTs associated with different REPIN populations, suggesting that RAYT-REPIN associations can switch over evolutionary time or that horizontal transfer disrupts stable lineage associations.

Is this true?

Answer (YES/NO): NO